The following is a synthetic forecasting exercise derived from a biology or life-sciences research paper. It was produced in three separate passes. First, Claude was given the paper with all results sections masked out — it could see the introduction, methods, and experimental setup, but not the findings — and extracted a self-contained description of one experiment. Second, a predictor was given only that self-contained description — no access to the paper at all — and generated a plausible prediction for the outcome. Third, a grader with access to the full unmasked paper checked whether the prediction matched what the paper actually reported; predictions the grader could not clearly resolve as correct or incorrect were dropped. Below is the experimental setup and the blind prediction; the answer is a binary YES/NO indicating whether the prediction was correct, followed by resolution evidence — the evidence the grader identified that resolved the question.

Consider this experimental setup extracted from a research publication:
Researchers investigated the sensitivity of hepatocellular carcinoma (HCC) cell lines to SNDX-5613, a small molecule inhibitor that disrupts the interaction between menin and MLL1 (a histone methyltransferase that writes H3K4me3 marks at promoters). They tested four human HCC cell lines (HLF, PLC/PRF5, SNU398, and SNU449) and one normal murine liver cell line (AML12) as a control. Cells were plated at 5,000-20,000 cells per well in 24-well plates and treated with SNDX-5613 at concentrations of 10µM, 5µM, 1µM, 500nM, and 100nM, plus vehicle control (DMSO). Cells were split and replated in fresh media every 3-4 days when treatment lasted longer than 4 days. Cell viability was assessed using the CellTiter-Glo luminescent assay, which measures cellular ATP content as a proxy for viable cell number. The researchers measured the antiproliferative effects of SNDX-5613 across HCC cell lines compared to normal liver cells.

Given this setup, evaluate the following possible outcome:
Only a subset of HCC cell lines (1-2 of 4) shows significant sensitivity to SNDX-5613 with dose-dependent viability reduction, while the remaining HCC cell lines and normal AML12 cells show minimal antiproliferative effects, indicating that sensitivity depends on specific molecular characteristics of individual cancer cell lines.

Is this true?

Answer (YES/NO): NO